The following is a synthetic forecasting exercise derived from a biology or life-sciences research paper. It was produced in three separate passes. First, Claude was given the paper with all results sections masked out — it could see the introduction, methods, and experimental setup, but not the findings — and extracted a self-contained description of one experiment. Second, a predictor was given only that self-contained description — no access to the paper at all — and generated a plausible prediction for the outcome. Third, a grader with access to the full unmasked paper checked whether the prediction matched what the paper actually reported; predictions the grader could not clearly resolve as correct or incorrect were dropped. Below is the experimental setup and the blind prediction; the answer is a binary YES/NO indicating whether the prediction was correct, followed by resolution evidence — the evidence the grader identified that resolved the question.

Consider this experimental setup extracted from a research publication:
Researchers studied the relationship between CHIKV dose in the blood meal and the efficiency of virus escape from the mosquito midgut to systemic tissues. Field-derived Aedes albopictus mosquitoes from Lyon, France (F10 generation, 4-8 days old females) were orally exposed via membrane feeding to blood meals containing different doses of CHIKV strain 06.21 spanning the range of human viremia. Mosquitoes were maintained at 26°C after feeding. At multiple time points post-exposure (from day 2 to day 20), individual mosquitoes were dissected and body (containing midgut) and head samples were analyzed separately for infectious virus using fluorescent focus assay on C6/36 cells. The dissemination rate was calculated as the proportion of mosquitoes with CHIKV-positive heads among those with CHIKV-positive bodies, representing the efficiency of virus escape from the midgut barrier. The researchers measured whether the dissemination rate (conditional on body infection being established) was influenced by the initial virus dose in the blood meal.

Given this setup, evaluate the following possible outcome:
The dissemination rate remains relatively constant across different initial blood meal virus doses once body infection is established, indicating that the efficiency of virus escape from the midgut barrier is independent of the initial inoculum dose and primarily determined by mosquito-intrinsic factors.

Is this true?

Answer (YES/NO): NO